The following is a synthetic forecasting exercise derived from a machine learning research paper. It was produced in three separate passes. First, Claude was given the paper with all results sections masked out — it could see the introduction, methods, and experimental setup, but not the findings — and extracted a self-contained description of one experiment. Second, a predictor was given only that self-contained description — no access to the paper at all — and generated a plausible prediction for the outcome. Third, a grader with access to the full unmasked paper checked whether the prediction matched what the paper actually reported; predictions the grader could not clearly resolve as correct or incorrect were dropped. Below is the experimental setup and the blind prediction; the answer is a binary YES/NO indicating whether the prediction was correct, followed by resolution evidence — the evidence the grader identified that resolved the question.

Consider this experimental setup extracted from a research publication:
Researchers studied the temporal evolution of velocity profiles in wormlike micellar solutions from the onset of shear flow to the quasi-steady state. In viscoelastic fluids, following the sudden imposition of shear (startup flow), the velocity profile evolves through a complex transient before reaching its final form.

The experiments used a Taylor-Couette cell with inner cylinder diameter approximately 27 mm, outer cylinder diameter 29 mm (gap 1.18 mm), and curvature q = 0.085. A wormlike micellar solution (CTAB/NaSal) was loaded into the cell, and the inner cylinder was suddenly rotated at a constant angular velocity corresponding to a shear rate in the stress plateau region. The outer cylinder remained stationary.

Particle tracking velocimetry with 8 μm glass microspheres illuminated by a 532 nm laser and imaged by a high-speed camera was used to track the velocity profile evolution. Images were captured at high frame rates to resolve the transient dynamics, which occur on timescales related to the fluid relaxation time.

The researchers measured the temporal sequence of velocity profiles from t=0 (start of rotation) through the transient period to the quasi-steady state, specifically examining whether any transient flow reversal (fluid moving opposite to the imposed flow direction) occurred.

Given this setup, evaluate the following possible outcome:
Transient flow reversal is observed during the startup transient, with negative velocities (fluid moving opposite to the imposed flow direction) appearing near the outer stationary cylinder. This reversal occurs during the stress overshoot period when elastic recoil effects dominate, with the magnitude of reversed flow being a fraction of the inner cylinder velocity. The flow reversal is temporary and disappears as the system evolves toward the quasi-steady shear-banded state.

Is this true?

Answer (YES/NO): YES